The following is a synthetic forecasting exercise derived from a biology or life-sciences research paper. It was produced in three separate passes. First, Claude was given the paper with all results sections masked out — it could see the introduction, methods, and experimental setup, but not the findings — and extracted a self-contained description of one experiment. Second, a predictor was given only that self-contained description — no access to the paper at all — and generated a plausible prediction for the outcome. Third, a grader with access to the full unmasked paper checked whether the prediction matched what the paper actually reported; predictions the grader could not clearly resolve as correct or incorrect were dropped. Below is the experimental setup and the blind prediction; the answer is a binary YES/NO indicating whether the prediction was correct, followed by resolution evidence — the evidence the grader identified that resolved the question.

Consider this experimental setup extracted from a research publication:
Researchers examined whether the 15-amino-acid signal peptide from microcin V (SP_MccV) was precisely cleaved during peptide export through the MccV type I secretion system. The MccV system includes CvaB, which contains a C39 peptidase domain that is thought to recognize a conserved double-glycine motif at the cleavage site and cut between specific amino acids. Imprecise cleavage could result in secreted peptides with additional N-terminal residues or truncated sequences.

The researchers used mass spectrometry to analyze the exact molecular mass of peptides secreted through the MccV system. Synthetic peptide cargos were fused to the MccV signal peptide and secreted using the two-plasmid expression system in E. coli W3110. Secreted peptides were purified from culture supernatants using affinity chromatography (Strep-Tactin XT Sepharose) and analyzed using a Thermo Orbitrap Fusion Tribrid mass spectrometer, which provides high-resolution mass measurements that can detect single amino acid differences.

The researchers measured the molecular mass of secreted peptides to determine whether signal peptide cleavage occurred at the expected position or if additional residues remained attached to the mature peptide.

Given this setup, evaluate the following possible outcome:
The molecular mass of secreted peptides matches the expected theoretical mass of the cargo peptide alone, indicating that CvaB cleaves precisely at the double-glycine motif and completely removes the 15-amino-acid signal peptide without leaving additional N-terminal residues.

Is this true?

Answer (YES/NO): YES